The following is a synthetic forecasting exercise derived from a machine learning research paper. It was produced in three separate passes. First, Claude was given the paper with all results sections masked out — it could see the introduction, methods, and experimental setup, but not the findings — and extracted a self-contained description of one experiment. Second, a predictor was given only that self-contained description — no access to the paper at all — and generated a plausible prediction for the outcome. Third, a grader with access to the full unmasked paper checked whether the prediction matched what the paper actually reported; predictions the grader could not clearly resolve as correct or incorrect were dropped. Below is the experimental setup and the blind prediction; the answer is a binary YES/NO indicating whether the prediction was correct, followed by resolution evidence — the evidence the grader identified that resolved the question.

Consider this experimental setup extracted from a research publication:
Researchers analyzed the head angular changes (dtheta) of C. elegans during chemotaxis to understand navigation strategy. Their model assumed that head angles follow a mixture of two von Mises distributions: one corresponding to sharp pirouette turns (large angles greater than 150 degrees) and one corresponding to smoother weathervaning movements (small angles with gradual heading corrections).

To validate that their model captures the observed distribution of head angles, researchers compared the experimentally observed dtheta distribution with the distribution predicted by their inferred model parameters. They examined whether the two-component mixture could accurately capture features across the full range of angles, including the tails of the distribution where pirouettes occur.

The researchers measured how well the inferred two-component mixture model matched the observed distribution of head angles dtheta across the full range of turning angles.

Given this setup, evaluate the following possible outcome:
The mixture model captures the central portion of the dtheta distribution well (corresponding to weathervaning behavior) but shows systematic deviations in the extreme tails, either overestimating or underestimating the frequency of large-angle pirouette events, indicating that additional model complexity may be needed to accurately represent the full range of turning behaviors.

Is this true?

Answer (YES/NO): NO